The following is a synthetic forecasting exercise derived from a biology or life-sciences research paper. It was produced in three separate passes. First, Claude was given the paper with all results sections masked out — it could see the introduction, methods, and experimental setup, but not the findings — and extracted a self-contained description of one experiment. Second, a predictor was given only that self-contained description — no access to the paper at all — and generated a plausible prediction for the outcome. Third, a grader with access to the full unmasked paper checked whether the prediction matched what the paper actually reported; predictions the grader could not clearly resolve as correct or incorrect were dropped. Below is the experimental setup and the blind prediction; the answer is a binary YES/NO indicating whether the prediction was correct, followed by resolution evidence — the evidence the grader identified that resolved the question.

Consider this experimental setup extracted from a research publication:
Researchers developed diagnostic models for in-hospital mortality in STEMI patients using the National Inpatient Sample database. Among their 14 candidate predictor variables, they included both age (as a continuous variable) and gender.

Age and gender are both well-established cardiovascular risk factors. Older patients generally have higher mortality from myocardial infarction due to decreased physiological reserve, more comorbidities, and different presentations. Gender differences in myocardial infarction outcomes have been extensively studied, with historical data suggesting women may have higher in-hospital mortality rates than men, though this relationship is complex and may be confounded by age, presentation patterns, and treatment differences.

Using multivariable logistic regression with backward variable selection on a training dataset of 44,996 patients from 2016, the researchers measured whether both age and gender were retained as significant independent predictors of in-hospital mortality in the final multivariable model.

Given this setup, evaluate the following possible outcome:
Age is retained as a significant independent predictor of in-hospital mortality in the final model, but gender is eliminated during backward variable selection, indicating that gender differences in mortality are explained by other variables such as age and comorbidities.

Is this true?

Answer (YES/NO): NO